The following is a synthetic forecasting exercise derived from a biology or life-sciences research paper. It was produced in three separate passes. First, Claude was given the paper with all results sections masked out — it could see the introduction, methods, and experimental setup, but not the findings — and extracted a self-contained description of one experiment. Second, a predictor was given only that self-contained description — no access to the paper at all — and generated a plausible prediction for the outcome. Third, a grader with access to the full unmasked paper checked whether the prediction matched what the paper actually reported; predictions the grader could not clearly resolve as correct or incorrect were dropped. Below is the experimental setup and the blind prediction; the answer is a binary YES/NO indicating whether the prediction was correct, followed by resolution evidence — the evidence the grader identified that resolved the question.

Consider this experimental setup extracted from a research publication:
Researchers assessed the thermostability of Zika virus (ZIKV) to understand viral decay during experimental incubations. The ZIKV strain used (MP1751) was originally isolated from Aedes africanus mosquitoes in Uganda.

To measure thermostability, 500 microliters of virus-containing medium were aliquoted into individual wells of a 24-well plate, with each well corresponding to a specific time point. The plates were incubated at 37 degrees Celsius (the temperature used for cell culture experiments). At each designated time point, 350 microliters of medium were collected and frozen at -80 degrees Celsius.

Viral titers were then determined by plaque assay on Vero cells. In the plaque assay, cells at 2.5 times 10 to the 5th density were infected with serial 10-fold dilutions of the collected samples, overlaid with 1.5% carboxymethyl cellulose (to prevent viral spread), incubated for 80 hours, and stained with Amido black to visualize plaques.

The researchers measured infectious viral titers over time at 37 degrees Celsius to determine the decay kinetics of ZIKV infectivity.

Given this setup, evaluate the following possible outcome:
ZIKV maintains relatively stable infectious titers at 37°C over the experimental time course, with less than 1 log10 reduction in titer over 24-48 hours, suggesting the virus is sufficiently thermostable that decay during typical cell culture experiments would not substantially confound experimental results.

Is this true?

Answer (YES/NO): YES